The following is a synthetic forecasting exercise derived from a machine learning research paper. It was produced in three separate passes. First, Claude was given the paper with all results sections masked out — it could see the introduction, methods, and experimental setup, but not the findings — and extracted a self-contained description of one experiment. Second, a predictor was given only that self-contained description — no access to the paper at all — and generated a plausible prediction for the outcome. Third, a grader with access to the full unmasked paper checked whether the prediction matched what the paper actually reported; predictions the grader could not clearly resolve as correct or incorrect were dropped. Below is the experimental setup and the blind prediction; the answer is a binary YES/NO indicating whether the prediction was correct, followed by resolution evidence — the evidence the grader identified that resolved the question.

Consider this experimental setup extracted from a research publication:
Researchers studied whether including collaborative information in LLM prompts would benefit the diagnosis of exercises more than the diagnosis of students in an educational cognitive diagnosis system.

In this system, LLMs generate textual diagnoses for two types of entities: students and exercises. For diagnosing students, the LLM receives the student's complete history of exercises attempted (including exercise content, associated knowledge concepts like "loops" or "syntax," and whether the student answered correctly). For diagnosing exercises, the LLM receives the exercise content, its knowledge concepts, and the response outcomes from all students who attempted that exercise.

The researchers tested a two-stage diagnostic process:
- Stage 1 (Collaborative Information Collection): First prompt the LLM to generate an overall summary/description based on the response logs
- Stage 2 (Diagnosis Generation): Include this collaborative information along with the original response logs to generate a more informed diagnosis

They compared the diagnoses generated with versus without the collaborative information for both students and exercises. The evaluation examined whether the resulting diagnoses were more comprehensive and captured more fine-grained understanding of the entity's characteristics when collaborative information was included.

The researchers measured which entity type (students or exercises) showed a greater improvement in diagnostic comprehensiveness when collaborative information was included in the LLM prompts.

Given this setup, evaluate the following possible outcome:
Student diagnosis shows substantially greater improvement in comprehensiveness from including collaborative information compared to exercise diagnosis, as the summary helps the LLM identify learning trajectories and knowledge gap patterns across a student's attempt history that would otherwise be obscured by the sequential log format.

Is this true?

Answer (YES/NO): NO